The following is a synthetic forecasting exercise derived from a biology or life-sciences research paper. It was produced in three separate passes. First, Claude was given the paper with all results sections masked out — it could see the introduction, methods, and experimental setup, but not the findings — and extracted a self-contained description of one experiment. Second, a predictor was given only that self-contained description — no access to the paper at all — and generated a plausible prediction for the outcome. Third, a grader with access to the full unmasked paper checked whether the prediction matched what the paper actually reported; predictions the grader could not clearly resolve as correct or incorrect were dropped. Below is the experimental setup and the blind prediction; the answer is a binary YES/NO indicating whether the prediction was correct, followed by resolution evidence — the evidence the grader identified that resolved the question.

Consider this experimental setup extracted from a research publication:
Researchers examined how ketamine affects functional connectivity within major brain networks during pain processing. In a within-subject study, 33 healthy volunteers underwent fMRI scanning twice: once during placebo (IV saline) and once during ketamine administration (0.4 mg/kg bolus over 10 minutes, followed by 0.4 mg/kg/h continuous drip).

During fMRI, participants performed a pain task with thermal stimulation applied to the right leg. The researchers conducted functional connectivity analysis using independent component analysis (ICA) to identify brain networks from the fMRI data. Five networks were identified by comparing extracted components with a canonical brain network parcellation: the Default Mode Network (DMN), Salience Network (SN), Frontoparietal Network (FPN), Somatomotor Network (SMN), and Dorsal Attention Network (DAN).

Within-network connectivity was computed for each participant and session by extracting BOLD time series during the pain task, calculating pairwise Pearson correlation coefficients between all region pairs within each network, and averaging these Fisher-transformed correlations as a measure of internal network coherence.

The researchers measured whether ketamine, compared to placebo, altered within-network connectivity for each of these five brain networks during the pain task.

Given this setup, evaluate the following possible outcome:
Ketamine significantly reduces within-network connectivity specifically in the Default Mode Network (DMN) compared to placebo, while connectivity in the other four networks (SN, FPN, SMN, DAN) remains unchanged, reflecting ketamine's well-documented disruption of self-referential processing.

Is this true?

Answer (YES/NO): YES